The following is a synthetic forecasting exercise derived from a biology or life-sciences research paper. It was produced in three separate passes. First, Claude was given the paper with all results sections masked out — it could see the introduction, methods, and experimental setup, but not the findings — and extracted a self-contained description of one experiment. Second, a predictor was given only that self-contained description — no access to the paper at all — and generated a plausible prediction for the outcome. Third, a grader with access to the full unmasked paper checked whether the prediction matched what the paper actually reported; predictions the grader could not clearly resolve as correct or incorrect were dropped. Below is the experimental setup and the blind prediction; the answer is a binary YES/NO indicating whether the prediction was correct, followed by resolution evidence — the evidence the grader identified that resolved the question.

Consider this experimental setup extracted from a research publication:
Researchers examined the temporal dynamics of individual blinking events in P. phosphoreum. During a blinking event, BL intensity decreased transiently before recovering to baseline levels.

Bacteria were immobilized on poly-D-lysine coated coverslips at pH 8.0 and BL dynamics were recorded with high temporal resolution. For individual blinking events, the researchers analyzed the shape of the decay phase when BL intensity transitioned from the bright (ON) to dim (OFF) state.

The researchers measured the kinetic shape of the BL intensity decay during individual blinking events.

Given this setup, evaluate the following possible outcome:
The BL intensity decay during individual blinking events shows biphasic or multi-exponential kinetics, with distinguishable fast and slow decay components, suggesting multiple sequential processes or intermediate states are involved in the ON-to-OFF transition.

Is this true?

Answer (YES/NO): NO